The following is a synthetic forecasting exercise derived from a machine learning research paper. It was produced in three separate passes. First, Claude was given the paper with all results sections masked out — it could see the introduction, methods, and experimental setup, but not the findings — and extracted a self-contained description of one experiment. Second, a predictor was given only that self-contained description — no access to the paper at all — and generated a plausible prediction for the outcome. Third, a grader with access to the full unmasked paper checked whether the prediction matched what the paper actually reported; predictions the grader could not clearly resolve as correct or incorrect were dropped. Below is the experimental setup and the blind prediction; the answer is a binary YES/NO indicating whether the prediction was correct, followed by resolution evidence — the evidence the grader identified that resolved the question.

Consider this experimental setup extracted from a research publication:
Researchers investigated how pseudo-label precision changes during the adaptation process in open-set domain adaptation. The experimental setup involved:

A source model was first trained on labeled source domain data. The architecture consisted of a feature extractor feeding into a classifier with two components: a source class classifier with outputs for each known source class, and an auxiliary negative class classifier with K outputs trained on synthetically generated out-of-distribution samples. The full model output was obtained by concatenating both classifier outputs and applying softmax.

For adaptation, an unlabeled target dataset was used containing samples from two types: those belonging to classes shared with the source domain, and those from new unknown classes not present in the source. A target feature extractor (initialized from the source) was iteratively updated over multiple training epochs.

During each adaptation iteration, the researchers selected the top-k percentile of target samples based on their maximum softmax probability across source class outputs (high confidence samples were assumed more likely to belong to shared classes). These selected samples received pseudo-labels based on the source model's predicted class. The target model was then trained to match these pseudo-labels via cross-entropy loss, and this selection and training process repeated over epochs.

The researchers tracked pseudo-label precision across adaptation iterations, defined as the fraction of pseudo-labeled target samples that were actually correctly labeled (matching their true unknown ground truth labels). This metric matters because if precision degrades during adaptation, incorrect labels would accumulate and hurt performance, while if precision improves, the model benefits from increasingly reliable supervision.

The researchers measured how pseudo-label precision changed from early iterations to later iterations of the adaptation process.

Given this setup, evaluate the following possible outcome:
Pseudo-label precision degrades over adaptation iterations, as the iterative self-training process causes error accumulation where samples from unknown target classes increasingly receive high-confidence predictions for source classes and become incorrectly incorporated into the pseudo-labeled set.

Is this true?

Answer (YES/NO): NO